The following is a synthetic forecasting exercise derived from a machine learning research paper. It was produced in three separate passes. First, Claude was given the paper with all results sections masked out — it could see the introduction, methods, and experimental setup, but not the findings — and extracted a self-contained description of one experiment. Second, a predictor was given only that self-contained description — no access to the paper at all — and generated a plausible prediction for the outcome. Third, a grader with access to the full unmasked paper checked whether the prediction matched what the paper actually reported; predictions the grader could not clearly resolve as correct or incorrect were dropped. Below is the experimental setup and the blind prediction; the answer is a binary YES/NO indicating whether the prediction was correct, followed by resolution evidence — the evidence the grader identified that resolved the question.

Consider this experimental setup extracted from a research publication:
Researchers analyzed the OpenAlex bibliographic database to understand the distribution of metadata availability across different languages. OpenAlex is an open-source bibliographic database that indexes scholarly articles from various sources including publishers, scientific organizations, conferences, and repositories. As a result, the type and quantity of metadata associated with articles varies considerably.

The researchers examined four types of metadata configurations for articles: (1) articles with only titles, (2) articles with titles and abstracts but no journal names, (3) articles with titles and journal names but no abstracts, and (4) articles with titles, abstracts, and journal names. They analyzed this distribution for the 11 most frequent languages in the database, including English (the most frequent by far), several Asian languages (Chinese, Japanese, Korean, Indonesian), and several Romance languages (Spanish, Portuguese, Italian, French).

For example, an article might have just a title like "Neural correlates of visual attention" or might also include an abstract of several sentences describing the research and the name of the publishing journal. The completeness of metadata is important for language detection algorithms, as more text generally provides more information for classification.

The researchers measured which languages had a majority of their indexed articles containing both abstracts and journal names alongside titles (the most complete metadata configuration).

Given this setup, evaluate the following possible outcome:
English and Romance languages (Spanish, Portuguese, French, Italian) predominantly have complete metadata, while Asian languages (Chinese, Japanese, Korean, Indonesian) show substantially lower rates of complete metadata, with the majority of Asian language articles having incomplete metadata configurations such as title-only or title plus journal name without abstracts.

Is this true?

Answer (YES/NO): NO